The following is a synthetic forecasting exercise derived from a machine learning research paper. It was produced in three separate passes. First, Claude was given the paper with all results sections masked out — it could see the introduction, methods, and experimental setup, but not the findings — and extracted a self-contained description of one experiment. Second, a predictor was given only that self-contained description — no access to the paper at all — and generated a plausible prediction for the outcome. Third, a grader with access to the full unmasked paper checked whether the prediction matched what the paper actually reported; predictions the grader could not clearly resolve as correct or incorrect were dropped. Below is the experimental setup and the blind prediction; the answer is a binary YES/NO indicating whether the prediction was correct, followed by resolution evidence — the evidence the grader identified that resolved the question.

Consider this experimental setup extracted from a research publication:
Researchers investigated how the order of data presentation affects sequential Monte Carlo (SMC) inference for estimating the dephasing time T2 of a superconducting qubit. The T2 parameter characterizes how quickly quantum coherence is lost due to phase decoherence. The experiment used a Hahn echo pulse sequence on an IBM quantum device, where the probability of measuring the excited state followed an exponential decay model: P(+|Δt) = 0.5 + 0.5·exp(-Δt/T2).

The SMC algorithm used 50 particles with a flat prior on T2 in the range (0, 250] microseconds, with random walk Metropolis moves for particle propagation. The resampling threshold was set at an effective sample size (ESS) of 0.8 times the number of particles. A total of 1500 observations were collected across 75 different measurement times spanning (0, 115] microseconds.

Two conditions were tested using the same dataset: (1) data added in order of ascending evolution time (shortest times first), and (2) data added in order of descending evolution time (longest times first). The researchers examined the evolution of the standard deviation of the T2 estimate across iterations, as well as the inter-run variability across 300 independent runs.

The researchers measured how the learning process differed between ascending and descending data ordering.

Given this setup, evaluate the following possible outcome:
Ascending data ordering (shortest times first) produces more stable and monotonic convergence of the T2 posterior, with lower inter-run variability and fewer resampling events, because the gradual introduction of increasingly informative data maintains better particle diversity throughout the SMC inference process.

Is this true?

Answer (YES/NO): NO